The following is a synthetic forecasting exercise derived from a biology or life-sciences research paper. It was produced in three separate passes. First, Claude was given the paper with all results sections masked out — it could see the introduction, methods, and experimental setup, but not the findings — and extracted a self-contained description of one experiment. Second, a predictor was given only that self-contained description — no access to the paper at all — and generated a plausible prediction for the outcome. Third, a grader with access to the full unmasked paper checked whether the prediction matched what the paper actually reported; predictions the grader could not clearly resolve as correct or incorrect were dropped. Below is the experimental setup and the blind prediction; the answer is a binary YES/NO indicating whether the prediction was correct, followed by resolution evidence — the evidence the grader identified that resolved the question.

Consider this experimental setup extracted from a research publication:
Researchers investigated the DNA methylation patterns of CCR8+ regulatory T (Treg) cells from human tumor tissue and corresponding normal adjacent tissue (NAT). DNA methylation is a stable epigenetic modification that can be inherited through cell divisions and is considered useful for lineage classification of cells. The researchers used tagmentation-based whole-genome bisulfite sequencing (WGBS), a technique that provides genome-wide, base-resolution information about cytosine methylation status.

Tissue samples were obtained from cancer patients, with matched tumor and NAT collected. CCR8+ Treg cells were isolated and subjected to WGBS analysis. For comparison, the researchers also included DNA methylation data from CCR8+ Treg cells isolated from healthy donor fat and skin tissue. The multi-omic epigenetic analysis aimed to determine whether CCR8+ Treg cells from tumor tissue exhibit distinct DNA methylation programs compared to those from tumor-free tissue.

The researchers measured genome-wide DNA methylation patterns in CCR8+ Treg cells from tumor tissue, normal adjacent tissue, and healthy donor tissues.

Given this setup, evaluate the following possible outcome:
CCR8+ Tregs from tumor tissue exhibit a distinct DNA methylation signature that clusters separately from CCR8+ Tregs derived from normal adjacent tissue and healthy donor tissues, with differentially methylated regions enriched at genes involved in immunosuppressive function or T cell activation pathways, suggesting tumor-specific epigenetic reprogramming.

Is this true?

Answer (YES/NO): NO